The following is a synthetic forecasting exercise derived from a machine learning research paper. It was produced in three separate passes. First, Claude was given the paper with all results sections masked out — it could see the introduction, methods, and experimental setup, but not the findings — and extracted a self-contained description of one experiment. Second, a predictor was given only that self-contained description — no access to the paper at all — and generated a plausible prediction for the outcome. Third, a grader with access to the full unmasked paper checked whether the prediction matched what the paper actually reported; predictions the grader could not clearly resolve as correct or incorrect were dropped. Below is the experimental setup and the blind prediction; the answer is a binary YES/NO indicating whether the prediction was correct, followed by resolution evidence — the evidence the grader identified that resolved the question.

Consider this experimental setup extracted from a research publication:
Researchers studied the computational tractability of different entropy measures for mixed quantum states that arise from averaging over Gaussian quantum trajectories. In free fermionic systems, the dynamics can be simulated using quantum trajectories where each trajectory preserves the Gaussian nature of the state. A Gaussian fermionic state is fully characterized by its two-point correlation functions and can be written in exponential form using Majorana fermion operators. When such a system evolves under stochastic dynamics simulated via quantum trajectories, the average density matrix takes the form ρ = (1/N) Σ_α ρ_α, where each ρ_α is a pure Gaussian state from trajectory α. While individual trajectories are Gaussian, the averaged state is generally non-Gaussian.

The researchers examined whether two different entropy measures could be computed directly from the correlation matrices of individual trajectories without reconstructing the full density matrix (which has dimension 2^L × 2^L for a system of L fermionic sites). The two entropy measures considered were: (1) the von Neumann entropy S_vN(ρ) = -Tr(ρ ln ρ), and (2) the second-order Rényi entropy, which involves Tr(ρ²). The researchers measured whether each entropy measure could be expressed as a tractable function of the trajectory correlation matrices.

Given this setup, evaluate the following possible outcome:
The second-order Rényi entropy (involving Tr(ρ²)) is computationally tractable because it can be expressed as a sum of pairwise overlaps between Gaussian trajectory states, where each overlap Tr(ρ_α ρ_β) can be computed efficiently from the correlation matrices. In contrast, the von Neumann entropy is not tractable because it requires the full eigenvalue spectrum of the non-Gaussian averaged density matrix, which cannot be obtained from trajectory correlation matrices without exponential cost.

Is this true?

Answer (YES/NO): YES